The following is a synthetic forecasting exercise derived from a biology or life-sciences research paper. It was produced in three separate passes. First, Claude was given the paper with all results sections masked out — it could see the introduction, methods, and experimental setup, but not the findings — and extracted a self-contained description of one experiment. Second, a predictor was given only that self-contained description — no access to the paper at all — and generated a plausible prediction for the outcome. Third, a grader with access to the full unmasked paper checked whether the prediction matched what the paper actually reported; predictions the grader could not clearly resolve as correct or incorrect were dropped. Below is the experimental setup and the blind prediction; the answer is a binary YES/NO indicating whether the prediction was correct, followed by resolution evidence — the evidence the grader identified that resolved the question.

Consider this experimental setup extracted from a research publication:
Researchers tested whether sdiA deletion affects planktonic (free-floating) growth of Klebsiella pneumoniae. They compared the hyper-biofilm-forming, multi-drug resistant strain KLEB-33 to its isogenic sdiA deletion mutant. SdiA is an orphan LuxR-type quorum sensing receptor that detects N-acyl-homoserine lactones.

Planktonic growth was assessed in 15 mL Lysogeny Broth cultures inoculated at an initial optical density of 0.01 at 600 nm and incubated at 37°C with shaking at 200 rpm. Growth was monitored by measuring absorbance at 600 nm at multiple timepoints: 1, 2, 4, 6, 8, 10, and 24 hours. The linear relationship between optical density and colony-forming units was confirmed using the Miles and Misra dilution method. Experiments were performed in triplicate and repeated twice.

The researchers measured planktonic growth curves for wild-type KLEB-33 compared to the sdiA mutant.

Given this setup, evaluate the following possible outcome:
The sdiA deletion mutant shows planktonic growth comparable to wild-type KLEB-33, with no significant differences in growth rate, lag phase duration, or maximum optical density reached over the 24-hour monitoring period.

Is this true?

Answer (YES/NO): YES